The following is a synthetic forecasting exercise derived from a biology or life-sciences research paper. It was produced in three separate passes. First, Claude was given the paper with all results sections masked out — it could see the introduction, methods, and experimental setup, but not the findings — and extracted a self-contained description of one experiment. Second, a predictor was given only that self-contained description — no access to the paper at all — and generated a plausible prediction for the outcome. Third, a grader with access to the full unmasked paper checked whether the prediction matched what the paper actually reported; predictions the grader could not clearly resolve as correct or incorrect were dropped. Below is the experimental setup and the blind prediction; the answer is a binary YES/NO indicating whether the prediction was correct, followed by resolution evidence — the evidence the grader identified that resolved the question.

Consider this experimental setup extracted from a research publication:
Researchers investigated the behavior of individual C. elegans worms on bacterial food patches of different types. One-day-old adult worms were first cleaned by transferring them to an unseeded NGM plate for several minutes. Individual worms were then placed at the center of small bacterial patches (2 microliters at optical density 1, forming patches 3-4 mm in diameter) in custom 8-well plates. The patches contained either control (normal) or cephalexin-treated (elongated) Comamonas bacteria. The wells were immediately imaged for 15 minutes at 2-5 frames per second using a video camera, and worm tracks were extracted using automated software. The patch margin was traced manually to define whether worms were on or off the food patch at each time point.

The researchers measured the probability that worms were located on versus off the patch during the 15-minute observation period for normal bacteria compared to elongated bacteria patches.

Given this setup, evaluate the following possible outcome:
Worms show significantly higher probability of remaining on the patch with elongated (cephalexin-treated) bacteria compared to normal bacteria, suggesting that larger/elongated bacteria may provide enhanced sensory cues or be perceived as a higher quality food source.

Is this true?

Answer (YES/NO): NO